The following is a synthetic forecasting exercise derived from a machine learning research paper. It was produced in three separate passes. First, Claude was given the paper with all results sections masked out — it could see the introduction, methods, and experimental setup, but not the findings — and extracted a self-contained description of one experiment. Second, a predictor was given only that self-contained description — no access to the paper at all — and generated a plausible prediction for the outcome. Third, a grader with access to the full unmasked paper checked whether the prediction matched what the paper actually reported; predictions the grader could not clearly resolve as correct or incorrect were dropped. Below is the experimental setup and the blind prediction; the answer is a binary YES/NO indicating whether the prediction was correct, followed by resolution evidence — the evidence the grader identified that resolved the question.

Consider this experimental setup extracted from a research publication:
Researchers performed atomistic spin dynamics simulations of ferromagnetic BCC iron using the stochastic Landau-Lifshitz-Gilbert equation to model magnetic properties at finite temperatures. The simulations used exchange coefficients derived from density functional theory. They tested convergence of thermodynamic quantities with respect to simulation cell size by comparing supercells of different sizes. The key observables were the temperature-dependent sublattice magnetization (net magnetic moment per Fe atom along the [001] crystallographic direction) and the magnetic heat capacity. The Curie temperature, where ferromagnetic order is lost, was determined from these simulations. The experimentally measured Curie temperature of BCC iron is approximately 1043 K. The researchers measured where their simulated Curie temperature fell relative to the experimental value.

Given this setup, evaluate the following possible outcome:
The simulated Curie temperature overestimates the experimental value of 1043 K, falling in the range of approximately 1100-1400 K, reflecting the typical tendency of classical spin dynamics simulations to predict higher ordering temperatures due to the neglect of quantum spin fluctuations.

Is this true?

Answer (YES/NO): NO